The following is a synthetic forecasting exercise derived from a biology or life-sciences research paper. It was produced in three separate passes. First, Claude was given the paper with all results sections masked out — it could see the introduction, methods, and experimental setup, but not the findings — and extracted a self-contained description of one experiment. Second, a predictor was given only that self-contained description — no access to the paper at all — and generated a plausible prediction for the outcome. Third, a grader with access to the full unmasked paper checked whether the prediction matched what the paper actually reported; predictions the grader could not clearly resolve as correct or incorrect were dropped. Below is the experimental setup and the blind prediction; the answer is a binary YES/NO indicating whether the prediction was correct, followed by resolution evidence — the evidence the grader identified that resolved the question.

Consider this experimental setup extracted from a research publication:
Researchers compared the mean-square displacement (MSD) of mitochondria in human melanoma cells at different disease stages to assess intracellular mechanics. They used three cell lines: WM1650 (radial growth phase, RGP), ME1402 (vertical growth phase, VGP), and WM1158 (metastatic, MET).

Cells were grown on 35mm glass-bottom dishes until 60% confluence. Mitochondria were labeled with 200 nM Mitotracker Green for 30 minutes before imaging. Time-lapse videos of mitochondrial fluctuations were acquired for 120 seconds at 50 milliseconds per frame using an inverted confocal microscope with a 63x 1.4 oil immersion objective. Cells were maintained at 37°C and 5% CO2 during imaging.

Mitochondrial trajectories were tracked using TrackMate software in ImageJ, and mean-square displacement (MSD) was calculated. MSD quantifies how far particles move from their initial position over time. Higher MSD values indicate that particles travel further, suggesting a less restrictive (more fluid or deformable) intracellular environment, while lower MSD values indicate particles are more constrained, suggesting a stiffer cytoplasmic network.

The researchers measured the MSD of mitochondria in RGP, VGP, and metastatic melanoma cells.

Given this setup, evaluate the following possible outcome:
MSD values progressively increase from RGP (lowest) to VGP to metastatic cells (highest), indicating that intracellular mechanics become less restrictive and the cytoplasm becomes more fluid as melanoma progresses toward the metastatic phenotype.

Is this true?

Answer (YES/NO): NO